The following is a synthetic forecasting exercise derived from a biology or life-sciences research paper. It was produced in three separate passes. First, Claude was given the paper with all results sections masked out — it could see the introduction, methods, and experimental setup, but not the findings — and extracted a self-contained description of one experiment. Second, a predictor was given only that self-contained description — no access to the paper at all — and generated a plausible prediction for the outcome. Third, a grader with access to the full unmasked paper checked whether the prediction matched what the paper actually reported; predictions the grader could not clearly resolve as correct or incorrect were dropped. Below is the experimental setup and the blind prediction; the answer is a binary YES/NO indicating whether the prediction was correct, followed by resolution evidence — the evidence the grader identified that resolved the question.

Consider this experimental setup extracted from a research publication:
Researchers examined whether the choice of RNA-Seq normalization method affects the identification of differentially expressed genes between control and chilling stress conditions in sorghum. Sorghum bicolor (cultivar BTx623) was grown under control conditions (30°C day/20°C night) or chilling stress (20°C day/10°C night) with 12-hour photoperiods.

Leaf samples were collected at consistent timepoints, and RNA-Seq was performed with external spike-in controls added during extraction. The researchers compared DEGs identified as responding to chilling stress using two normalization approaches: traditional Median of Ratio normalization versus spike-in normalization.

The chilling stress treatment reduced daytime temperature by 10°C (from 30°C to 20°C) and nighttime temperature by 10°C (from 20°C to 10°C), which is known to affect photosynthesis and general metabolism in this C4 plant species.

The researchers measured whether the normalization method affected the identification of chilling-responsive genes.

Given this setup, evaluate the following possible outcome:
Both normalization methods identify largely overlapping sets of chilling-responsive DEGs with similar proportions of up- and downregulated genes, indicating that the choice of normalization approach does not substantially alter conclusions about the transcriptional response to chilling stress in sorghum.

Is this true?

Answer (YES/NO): NO